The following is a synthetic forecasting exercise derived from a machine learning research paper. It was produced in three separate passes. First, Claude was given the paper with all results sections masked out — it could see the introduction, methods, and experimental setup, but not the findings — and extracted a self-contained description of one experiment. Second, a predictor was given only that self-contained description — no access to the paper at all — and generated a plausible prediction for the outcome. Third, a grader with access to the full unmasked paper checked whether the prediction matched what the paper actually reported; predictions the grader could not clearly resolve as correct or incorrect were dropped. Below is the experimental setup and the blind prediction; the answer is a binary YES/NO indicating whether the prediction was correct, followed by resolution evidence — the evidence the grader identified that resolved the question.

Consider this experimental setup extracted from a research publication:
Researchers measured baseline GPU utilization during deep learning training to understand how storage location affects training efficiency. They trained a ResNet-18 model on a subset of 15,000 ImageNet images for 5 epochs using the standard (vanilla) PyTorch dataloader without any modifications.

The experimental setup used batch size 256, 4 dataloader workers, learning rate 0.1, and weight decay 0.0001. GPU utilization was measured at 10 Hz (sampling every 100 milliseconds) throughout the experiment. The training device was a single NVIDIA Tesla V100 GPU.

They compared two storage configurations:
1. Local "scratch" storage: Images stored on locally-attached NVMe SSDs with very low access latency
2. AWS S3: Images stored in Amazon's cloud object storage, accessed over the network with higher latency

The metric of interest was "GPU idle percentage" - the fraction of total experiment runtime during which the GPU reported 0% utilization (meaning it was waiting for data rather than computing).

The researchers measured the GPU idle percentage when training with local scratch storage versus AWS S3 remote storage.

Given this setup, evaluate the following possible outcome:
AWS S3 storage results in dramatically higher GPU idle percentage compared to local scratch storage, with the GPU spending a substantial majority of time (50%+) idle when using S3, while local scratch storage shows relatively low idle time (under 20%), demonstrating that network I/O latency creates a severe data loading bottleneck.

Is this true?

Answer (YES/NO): NO